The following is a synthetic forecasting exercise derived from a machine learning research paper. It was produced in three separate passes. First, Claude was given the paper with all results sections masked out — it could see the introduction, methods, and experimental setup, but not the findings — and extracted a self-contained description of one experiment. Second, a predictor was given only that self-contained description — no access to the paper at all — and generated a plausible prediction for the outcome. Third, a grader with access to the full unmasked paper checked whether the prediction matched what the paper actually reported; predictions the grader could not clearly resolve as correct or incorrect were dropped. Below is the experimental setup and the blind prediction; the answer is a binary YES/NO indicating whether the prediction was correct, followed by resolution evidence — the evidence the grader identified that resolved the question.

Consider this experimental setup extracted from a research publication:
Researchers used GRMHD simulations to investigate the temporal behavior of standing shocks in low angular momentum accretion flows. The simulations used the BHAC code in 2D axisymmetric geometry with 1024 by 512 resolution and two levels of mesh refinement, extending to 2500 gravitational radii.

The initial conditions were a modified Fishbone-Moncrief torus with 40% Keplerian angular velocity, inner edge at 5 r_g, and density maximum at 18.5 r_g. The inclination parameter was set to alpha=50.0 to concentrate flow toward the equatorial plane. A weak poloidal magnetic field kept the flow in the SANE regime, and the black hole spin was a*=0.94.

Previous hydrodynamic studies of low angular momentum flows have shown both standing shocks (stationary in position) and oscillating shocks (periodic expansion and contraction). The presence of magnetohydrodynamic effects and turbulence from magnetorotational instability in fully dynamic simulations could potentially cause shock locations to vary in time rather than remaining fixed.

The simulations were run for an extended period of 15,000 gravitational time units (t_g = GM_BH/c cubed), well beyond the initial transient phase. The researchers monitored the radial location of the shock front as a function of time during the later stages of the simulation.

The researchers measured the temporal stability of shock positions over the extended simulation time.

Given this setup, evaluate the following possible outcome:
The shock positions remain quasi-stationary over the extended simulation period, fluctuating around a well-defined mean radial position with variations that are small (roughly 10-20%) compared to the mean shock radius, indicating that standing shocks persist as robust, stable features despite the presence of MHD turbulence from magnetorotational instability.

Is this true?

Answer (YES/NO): YES